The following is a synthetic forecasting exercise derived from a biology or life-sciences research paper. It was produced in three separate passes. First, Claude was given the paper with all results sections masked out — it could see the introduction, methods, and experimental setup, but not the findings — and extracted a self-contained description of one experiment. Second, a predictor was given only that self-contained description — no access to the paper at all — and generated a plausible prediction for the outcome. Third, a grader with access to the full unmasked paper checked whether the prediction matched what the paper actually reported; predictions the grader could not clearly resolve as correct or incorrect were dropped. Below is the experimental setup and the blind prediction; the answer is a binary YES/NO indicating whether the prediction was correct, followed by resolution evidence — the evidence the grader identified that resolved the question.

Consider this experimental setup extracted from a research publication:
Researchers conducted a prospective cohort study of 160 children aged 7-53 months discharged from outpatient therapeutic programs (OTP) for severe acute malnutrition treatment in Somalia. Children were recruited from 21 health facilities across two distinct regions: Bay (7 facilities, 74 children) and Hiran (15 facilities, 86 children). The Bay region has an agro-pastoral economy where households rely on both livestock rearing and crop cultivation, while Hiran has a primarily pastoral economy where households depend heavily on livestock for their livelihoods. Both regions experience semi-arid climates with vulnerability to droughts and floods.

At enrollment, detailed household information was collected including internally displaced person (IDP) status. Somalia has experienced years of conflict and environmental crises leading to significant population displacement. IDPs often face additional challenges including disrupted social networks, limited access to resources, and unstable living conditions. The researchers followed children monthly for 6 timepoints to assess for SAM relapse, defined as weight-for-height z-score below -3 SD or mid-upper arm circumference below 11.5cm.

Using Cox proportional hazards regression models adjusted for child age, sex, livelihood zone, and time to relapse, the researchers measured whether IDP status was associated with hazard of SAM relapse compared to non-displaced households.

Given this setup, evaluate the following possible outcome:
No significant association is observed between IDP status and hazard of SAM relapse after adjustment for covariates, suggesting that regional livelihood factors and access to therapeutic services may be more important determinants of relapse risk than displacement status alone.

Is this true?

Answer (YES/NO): YES